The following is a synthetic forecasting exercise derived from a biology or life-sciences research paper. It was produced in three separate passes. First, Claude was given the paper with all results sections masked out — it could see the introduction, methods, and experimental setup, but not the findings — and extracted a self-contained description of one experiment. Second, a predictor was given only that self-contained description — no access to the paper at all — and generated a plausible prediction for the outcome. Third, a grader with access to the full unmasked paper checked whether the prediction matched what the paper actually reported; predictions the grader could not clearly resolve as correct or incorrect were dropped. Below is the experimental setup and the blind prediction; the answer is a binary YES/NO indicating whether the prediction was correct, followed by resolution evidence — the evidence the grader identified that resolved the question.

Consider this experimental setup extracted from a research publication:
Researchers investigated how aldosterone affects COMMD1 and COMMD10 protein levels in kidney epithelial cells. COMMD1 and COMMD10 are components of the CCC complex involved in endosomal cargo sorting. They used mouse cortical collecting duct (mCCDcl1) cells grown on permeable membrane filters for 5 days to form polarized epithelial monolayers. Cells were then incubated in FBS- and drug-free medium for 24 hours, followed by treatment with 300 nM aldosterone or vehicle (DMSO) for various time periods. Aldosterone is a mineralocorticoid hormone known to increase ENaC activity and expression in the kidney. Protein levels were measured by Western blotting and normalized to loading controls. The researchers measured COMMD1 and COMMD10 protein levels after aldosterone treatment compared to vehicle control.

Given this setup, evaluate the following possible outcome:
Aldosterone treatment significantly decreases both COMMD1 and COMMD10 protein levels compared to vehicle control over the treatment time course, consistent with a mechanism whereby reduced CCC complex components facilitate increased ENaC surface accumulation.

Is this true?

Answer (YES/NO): NO